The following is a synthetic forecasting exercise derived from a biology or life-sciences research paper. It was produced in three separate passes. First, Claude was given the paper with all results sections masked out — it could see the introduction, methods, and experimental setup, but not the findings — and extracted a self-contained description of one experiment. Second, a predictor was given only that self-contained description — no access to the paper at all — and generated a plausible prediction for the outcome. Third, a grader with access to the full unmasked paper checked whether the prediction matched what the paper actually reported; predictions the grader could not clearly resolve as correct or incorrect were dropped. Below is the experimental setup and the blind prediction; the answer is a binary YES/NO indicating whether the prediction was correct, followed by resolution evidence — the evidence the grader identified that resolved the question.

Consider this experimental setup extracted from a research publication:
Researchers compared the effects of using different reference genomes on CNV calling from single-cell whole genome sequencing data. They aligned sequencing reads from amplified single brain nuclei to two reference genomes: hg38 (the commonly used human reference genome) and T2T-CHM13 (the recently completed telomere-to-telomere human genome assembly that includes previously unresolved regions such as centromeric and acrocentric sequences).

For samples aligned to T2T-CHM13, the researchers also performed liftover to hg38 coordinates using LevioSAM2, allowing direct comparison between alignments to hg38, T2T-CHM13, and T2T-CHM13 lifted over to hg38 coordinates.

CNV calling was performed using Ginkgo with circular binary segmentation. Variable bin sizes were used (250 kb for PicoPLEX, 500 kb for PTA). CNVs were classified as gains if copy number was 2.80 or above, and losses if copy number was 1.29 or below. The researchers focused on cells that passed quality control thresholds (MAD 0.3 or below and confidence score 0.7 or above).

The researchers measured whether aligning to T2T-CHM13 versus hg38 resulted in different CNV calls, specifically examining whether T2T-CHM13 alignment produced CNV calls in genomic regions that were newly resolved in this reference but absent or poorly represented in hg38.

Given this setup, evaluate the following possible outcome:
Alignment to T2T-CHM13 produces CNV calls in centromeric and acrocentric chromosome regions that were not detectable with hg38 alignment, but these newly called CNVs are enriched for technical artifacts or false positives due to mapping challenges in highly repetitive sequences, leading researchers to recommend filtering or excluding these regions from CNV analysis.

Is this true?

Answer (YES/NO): NO